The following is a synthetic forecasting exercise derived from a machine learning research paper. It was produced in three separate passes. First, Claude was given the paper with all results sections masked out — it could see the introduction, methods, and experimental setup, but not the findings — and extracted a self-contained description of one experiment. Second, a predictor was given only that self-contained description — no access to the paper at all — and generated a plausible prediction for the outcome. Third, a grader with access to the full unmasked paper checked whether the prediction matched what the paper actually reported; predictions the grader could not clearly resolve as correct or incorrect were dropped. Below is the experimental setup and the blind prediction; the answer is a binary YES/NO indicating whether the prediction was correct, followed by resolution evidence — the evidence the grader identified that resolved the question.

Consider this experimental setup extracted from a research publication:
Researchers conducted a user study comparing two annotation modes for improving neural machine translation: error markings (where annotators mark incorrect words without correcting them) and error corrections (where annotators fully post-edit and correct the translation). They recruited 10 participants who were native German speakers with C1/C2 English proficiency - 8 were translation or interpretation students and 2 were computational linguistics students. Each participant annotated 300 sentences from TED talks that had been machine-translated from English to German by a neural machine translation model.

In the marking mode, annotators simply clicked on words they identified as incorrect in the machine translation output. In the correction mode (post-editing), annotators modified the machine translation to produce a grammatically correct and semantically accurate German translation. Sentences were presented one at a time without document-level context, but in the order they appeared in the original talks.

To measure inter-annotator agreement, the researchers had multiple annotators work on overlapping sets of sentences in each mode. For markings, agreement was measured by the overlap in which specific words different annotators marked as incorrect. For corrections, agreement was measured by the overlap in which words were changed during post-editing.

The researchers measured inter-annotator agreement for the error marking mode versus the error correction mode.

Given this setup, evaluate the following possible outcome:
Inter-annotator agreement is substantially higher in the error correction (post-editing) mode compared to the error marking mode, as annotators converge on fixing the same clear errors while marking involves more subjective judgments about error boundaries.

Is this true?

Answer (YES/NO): YES